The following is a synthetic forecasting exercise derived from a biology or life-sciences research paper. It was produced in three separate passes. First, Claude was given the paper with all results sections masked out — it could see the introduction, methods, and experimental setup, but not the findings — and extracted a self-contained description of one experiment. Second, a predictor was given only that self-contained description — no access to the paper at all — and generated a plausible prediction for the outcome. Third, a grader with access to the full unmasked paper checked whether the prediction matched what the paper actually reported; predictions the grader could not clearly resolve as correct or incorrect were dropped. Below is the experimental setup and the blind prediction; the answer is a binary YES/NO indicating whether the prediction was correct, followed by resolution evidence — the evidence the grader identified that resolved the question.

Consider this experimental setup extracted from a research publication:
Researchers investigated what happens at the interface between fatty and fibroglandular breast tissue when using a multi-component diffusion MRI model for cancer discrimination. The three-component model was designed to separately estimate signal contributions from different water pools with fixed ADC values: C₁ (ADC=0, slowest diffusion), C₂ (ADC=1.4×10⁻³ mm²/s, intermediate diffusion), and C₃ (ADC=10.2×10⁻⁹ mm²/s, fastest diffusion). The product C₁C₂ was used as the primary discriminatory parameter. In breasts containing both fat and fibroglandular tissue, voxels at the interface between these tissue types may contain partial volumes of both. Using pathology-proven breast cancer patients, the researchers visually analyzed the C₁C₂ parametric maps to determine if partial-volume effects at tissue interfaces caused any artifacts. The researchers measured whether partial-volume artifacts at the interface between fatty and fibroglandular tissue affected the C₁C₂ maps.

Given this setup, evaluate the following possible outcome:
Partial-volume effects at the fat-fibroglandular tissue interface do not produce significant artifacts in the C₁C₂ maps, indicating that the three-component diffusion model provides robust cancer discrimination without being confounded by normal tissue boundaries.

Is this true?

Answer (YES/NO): NO